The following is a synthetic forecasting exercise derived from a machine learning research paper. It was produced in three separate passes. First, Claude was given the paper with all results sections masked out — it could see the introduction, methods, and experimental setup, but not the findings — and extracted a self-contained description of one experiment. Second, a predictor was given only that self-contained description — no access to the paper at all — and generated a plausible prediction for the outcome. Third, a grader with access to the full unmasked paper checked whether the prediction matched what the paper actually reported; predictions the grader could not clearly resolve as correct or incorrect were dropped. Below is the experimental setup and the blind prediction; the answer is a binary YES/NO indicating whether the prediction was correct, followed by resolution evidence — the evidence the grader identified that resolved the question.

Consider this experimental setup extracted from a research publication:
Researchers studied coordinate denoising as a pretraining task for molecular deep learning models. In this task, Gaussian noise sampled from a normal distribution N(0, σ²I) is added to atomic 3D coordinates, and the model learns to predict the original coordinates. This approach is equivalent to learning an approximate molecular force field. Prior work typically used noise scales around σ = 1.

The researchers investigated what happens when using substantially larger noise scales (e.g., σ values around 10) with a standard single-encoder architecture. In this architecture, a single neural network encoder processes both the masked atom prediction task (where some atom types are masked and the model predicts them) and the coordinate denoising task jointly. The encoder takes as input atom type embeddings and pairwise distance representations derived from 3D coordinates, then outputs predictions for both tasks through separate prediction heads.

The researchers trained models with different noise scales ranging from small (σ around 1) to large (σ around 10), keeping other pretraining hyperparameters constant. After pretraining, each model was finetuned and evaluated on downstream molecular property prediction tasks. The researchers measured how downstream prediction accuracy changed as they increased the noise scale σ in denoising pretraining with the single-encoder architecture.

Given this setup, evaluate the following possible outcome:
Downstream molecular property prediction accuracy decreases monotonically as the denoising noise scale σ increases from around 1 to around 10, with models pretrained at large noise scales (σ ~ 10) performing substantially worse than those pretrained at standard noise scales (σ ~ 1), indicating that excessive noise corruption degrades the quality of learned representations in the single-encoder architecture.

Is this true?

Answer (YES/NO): NO